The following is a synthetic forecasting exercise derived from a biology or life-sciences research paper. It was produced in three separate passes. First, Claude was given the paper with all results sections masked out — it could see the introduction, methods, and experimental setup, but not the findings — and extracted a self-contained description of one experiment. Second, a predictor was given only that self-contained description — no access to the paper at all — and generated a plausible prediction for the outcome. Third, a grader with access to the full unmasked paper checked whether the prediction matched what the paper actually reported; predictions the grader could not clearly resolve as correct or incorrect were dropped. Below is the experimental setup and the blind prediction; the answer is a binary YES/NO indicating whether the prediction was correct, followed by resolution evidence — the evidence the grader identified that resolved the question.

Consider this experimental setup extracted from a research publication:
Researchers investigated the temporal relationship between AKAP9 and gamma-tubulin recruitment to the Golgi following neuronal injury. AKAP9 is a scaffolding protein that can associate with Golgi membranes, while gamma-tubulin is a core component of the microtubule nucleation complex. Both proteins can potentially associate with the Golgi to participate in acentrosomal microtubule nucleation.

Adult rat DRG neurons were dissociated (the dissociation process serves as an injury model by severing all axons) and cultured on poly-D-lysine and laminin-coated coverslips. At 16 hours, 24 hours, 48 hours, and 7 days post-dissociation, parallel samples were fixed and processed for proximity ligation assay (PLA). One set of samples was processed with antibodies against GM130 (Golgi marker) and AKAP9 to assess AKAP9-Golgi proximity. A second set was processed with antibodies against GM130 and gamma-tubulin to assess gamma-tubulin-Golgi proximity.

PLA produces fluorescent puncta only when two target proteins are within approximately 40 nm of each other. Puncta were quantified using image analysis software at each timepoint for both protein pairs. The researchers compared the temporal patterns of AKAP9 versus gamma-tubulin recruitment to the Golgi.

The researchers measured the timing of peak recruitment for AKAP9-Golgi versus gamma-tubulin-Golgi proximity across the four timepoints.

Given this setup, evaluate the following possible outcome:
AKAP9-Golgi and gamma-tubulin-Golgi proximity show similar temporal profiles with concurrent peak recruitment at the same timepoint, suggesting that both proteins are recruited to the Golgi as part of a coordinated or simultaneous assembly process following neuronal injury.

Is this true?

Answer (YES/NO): NO